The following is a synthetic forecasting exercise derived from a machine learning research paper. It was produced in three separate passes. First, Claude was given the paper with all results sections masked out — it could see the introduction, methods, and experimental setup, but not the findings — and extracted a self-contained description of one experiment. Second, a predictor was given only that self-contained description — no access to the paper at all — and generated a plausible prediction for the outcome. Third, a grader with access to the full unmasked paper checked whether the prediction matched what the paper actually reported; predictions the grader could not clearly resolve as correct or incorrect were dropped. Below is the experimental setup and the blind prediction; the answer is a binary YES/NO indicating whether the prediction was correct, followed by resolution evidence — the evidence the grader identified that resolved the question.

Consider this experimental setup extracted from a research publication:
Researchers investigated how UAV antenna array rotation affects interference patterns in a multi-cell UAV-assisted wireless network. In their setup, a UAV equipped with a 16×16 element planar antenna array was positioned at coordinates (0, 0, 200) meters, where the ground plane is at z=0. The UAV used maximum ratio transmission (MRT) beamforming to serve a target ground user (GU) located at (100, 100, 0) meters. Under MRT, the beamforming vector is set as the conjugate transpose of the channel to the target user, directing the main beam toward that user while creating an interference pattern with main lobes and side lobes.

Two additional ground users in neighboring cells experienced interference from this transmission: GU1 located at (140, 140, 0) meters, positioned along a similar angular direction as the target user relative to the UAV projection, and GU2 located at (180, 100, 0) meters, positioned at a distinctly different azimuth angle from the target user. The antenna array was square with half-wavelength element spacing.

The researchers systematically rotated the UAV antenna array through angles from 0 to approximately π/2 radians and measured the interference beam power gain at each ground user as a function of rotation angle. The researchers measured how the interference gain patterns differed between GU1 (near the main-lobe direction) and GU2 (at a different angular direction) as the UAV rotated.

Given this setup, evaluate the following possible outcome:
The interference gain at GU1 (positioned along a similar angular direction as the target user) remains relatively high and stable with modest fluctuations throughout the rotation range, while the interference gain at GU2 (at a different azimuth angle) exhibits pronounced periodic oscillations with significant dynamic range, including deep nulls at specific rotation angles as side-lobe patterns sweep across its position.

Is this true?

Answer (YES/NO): NO